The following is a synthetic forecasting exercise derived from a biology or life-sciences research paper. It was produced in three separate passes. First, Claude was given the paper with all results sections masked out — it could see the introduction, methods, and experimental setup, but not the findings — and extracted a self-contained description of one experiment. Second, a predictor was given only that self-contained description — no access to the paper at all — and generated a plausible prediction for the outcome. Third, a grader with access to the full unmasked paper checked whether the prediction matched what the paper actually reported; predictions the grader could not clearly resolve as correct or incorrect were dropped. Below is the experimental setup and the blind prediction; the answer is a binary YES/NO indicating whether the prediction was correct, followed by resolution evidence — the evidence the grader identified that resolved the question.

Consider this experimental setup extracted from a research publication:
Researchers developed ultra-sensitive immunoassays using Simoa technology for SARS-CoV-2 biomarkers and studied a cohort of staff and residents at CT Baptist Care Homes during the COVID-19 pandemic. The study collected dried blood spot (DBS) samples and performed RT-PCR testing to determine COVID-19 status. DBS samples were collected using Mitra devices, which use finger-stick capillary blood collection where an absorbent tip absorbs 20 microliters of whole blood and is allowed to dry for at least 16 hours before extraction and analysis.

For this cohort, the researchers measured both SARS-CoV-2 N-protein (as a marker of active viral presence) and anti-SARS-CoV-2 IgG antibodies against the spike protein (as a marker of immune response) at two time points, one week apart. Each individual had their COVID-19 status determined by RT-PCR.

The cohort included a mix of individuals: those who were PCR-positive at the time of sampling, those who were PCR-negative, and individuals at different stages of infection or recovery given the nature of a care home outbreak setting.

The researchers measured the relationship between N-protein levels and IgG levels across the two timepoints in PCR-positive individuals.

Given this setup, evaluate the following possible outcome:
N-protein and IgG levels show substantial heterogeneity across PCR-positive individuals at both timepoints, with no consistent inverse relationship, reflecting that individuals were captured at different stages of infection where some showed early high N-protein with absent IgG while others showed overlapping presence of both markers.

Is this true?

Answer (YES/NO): NO